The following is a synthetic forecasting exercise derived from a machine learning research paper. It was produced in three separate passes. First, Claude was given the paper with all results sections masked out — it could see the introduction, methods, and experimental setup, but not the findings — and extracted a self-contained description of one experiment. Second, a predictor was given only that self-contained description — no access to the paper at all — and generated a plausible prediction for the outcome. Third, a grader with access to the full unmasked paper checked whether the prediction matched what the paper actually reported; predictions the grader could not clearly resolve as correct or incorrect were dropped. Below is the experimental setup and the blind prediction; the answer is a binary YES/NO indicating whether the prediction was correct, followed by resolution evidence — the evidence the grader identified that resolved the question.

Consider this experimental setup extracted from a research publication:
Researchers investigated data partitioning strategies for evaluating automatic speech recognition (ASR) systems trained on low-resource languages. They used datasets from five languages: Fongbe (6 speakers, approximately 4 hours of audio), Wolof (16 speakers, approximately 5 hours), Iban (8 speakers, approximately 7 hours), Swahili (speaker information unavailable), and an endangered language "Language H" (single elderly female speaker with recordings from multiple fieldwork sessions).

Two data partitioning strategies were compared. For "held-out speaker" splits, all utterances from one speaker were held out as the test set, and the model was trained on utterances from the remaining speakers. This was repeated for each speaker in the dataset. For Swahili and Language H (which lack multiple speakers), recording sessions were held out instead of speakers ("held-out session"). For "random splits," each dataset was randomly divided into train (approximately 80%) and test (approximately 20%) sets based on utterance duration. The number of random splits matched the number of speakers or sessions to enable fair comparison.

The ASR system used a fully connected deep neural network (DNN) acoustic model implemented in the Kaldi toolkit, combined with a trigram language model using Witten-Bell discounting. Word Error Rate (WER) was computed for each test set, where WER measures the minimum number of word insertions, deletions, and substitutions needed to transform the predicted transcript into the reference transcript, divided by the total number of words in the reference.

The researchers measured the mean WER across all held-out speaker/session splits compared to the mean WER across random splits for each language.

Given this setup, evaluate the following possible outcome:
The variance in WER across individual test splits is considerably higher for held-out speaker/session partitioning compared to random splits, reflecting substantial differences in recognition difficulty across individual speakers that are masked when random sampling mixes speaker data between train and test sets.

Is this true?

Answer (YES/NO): NO